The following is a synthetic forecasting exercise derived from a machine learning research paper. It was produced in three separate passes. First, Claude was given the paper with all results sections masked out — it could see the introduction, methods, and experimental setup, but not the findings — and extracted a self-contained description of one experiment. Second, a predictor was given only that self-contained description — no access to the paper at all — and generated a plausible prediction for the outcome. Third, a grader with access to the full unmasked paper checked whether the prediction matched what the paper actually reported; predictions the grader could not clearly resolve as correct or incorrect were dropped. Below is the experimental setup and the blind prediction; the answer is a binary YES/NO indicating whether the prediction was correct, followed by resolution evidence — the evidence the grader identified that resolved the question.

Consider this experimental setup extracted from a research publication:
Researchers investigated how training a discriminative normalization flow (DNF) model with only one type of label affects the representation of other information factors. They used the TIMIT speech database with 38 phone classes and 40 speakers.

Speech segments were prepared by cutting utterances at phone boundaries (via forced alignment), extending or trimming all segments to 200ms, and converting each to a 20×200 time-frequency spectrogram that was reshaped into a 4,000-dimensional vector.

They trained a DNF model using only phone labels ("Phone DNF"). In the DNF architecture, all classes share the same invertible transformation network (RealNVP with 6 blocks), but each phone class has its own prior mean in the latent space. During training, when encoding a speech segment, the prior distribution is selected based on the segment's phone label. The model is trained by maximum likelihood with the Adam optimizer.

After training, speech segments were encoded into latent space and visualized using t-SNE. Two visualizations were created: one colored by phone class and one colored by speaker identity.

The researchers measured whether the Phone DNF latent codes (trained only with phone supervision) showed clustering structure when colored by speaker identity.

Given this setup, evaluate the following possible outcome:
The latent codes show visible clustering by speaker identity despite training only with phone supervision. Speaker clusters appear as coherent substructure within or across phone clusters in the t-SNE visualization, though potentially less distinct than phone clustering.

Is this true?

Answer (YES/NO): NO